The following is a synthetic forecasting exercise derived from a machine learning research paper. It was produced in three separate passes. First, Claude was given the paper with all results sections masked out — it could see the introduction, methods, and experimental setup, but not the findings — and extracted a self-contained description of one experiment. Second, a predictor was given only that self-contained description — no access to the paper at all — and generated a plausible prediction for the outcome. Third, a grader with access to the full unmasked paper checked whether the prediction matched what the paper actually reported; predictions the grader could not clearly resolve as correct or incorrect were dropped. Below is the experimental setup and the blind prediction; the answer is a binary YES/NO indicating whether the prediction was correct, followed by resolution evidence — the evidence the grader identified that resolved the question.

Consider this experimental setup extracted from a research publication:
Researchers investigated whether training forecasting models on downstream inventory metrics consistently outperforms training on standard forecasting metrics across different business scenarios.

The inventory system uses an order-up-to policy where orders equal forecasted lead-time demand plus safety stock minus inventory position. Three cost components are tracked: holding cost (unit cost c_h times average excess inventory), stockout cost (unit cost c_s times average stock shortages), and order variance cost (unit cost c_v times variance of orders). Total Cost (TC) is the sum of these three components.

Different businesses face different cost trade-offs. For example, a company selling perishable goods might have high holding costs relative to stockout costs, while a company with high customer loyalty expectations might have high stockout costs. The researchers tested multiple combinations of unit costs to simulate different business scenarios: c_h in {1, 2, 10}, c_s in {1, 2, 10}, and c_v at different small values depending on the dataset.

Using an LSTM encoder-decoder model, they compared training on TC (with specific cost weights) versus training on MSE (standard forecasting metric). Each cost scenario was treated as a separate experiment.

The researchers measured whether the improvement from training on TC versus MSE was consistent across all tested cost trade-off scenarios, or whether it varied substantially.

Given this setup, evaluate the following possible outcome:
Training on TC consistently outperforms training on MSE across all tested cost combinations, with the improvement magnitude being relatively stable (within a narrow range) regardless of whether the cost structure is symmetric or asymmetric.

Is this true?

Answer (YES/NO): NO